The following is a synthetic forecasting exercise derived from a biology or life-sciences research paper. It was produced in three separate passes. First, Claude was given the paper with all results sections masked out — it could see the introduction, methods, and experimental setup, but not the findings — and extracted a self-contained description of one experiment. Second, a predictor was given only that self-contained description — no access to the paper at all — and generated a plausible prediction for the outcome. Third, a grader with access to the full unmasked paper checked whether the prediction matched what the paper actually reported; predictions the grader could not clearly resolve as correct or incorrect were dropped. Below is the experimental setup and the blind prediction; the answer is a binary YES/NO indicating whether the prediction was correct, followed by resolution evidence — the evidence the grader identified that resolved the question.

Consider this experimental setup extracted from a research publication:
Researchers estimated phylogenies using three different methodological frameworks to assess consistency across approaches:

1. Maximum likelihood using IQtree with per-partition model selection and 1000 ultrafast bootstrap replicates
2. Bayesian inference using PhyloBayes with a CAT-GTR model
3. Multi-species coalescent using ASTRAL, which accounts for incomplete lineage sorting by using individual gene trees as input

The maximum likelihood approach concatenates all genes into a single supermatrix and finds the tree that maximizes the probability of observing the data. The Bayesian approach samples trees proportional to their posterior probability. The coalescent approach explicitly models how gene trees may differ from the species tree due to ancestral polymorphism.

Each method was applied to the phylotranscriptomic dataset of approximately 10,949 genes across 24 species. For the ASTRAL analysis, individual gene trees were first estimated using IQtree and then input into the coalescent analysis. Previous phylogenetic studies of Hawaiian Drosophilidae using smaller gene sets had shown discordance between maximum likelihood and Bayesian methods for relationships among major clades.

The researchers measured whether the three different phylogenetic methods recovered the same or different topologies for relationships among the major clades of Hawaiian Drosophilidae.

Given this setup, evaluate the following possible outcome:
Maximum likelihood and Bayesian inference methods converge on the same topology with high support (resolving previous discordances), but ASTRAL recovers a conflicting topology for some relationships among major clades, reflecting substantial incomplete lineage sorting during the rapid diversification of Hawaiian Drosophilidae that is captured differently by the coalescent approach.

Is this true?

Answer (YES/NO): YES